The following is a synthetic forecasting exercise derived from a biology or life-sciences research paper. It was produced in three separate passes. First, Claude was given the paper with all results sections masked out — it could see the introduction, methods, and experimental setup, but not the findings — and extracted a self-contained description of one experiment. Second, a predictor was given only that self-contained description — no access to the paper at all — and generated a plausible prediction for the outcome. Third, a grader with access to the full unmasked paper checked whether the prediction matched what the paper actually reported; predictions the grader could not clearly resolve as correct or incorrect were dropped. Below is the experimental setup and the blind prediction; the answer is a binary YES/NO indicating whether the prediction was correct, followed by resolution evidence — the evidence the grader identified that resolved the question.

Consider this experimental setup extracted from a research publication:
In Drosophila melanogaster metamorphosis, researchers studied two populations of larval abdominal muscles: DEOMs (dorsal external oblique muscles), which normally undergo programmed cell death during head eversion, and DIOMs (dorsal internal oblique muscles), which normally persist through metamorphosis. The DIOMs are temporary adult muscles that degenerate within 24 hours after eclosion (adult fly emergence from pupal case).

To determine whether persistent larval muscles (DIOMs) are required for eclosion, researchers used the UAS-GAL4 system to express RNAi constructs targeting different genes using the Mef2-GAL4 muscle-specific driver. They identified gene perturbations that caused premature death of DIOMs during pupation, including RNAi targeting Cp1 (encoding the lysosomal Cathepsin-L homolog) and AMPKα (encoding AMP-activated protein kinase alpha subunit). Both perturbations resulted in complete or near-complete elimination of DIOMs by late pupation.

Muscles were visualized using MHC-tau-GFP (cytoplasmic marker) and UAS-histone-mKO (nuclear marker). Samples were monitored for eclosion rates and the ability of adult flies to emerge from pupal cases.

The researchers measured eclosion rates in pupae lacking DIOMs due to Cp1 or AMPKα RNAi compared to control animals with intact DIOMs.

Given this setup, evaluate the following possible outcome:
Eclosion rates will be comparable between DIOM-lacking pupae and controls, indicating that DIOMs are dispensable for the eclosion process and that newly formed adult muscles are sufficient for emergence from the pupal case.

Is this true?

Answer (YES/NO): YES